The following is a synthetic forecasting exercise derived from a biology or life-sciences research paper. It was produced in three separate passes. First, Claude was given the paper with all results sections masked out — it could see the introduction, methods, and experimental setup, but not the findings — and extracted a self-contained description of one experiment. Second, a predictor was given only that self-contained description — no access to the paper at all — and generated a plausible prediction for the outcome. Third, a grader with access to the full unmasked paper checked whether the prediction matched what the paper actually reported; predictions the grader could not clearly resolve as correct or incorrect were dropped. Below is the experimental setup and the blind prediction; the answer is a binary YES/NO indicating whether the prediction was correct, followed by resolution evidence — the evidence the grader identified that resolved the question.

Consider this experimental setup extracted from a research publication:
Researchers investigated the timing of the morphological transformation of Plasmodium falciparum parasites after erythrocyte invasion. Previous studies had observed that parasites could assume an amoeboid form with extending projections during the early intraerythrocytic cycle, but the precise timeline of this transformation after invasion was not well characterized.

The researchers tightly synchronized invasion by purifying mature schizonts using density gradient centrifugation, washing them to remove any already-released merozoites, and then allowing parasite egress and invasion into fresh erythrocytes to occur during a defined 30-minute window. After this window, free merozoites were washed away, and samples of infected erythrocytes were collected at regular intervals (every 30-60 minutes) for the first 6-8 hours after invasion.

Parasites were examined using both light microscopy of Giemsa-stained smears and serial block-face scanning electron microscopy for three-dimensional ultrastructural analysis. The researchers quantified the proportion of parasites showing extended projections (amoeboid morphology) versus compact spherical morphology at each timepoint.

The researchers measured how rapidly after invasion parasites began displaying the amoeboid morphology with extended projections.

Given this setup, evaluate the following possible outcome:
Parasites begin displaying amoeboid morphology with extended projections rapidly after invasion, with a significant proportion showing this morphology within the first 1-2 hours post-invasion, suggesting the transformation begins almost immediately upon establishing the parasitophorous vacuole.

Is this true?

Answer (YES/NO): NO